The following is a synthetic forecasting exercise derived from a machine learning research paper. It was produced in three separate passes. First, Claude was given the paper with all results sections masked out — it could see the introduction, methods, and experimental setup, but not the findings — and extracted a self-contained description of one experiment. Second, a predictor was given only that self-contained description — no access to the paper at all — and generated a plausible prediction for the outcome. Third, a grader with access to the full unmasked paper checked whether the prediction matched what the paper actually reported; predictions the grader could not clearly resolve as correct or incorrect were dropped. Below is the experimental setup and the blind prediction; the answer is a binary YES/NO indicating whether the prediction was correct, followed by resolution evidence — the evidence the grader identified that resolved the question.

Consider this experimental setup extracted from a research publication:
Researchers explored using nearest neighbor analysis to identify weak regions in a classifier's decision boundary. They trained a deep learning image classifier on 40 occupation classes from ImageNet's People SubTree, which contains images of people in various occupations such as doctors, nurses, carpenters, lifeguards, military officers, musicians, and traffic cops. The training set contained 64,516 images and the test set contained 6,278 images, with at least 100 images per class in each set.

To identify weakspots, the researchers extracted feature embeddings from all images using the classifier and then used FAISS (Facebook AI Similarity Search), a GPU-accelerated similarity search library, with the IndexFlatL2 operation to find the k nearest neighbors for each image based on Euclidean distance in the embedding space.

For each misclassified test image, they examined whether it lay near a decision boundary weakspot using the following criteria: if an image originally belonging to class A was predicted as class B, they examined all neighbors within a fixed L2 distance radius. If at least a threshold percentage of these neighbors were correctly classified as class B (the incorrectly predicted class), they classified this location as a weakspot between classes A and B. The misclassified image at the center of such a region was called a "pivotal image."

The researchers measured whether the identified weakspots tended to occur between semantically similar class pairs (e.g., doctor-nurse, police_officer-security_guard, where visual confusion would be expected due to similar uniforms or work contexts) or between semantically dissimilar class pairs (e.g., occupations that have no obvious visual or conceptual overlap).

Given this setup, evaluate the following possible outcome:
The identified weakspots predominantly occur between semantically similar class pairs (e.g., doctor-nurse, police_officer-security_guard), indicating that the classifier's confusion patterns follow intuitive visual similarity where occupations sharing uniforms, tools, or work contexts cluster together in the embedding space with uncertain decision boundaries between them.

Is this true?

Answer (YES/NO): NO